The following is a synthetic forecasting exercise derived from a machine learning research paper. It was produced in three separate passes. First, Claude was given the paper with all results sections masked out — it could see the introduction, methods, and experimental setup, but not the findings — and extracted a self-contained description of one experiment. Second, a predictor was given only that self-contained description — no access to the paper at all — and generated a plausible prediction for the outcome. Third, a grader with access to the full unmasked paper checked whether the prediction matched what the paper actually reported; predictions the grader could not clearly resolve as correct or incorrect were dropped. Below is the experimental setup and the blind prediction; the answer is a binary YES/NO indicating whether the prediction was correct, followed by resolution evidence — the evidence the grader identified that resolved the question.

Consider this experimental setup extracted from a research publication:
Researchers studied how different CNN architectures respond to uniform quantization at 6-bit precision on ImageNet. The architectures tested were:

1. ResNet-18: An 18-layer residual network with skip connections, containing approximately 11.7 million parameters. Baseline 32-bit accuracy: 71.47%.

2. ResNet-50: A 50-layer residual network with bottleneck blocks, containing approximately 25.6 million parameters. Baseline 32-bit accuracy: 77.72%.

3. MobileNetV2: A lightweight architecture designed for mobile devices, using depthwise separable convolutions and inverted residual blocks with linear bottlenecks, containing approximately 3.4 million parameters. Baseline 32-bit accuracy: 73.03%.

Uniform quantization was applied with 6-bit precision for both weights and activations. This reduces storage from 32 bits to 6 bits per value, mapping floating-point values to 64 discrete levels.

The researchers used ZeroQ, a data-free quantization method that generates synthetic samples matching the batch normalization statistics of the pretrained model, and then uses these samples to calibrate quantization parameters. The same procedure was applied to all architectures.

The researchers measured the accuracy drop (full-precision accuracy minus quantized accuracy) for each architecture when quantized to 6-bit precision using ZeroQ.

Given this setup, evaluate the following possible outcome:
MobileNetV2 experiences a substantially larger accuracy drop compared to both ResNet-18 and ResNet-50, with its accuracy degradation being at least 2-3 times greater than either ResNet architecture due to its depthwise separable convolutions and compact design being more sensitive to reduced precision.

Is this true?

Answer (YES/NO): NO